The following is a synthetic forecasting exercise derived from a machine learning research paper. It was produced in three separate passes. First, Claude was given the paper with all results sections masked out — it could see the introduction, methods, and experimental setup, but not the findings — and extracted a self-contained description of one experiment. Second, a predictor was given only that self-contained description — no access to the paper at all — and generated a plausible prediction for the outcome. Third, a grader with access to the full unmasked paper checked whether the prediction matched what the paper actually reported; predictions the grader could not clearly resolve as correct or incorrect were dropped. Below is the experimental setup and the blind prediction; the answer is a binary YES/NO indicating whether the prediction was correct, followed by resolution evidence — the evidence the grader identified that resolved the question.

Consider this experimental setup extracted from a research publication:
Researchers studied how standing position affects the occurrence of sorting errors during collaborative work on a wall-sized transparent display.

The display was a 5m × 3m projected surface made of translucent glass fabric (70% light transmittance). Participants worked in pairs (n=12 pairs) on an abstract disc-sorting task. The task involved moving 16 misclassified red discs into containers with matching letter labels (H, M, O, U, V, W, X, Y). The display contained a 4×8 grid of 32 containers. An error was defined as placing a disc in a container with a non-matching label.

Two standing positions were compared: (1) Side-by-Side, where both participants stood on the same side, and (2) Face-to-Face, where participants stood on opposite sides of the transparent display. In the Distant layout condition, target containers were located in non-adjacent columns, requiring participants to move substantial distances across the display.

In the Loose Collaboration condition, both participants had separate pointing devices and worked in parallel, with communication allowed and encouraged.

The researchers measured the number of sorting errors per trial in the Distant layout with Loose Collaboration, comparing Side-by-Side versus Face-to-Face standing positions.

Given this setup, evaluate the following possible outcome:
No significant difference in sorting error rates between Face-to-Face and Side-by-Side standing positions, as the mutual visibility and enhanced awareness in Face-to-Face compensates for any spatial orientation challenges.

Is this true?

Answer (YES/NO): YES